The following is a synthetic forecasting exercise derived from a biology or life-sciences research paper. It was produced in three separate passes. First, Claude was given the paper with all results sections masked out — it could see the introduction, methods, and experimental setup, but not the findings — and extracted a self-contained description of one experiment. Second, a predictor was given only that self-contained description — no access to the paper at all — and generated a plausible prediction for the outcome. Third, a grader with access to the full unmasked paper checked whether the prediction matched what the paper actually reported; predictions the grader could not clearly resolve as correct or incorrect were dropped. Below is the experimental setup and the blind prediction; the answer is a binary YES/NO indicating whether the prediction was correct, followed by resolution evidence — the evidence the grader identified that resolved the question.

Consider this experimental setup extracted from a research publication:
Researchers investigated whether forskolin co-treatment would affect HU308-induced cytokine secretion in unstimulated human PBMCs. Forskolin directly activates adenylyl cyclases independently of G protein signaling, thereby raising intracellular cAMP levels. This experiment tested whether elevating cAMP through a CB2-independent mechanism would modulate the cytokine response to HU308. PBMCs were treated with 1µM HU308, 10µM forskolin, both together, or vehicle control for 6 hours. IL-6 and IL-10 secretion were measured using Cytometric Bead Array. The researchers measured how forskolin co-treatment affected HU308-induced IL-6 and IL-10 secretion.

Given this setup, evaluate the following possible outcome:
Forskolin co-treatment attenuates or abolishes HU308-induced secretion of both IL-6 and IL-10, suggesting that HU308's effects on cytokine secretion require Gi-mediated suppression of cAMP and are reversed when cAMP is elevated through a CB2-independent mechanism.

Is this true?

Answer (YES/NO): NO